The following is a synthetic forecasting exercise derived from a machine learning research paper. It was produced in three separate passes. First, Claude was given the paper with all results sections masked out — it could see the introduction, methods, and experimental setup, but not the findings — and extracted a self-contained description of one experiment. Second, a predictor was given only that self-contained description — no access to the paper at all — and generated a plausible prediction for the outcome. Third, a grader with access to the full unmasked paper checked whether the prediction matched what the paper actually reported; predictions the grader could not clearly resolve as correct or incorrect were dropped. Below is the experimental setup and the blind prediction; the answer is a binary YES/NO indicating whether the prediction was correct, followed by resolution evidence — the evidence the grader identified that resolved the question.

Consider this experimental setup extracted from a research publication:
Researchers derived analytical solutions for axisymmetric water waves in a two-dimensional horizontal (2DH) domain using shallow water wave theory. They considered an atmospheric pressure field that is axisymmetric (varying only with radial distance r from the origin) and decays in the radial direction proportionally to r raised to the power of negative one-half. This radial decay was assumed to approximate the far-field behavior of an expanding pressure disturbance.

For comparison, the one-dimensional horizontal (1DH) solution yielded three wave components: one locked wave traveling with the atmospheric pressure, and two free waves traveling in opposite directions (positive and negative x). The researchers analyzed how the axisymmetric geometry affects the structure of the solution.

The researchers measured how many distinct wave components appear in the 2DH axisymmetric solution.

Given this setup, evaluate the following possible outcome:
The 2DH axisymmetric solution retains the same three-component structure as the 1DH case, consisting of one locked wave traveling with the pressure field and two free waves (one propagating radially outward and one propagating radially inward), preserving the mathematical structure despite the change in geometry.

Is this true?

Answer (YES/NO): NO